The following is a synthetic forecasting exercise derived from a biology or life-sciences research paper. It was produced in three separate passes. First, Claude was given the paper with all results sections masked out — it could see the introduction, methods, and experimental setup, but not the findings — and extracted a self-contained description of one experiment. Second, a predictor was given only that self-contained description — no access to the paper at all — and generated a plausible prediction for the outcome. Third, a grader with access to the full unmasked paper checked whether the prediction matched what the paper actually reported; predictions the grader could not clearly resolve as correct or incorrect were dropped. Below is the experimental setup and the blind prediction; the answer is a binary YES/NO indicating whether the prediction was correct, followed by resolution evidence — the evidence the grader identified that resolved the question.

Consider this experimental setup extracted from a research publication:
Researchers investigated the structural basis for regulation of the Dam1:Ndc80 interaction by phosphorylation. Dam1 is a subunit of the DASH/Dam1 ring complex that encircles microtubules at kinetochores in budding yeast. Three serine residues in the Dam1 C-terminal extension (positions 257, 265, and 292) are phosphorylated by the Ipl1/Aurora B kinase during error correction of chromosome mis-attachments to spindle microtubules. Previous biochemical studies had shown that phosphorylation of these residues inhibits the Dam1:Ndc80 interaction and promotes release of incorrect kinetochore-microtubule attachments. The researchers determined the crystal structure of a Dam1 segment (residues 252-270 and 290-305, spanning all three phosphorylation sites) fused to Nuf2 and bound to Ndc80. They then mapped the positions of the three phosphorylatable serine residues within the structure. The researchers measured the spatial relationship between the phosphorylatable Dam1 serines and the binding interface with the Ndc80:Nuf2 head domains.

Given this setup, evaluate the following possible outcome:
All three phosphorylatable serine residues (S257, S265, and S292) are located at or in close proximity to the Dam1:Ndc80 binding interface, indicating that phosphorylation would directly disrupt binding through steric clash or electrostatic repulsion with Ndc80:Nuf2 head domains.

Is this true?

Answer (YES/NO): NO